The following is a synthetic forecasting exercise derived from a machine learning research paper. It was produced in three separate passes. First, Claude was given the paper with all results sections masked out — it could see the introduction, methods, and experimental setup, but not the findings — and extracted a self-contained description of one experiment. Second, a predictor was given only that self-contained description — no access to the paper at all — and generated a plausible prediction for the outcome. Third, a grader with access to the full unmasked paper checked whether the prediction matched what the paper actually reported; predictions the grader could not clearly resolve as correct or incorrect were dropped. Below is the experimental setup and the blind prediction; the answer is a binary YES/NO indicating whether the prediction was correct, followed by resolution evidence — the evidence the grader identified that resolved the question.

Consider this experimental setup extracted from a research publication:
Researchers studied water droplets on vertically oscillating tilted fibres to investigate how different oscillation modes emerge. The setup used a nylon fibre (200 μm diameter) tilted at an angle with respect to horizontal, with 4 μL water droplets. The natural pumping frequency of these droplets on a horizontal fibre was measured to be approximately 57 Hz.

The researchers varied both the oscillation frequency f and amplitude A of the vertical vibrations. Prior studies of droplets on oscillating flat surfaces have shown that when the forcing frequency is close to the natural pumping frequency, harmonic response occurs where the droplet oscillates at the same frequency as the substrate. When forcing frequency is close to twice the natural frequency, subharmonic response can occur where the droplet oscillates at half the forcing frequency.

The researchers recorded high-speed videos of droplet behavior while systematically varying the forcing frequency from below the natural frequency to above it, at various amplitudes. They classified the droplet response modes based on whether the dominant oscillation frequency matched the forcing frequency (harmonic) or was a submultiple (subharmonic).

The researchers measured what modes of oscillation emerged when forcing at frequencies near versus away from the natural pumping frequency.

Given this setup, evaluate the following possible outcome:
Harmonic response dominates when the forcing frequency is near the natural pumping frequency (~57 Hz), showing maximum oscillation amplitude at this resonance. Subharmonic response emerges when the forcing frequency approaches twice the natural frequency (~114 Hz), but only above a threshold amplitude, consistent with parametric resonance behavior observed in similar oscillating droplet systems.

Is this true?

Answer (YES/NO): NO